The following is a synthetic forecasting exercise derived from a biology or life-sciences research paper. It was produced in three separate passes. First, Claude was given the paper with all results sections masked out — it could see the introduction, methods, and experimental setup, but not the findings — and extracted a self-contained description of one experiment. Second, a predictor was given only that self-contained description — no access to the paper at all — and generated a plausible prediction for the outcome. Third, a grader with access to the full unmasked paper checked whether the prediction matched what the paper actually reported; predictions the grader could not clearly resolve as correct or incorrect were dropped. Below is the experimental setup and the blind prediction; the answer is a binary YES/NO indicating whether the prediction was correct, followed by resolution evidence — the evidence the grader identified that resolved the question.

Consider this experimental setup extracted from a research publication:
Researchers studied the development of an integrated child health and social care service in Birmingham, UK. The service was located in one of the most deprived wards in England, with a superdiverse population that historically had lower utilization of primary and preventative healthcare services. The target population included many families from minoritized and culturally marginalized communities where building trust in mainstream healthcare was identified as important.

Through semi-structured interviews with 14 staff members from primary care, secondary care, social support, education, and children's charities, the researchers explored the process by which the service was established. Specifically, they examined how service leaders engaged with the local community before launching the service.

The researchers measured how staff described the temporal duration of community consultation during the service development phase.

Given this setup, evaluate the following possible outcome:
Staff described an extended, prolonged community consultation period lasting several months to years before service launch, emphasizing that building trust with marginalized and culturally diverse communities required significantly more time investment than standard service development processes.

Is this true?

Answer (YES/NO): NO